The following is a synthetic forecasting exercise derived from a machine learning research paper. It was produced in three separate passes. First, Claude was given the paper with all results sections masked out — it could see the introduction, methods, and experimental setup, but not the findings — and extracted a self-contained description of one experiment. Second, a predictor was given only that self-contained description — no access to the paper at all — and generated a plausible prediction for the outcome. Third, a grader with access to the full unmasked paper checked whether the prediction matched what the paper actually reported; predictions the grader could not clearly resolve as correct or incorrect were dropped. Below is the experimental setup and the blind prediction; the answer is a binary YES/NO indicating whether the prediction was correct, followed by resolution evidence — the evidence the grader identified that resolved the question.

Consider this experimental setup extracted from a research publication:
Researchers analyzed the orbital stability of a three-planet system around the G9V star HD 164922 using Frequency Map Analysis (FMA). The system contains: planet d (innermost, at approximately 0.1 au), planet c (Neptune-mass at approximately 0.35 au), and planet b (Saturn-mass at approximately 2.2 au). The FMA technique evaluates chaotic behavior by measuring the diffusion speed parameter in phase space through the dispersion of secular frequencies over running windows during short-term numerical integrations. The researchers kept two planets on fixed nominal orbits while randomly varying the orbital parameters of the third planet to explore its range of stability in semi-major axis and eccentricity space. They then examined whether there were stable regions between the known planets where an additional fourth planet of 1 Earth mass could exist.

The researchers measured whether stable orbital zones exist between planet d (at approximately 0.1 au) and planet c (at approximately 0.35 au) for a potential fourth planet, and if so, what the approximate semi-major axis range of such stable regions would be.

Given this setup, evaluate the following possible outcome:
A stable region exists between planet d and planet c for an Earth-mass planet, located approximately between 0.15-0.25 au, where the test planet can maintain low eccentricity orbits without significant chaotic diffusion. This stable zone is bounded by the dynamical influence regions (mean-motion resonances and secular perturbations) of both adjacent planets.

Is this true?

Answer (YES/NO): NO